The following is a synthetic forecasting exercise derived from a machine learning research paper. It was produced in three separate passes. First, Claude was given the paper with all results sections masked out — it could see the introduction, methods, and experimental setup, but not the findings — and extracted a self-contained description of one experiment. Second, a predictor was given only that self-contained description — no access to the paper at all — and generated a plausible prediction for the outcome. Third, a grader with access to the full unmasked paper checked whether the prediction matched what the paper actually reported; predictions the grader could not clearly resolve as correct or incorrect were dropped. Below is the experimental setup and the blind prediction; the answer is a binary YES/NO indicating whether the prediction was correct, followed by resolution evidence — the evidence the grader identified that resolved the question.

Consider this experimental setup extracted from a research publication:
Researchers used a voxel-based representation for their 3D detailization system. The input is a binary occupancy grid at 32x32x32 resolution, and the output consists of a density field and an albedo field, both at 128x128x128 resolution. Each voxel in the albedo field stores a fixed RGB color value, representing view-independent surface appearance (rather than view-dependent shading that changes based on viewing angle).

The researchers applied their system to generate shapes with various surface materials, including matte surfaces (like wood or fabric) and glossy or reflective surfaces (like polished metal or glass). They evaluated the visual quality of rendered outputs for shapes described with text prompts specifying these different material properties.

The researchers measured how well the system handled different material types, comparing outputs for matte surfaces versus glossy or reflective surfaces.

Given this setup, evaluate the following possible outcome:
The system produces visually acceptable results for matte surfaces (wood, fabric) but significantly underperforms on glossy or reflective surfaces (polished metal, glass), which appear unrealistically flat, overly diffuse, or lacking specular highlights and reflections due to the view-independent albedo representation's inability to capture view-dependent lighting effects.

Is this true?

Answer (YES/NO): YES